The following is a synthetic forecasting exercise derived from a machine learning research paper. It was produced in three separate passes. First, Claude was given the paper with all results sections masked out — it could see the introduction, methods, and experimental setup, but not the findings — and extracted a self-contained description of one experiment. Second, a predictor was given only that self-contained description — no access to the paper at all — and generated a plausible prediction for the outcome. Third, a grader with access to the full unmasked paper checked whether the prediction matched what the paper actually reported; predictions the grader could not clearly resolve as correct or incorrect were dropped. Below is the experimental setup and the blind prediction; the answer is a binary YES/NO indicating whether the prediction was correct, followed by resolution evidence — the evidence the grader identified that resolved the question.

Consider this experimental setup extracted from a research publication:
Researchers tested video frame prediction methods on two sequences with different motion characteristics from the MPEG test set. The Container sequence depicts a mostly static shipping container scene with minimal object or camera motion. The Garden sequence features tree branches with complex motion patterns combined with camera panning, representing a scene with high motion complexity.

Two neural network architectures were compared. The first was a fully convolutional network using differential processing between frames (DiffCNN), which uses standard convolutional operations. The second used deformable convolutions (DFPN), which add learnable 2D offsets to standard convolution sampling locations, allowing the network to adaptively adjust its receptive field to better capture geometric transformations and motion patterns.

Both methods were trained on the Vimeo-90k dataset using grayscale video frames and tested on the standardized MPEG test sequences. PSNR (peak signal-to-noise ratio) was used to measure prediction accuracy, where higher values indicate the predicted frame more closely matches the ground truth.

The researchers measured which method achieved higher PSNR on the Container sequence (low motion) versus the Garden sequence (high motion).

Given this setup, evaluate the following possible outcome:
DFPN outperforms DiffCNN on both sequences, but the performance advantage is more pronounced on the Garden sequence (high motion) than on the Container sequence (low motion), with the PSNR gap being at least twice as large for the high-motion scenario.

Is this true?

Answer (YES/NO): NO